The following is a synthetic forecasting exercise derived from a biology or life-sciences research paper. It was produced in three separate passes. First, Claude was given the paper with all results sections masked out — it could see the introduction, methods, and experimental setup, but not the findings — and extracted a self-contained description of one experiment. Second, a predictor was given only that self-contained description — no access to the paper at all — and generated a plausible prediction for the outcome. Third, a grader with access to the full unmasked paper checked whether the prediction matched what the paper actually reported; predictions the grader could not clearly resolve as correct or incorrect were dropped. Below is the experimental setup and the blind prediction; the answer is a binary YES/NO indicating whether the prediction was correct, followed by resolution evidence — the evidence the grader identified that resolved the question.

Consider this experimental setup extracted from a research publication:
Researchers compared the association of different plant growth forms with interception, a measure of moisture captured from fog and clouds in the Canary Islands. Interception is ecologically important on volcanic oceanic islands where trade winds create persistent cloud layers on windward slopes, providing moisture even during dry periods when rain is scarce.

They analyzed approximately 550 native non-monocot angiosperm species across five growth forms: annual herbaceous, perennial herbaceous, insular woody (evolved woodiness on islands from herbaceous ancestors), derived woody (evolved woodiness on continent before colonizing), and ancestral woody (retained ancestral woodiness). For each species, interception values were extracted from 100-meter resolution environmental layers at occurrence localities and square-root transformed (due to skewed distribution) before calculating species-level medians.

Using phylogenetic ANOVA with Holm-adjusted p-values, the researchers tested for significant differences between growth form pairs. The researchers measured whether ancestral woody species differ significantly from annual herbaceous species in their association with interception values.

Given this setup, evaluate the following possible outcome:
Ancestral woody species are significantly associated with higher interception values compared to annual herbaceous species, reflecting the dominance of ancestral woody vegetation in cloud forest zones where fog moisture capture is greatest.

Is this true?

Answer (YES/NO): NO